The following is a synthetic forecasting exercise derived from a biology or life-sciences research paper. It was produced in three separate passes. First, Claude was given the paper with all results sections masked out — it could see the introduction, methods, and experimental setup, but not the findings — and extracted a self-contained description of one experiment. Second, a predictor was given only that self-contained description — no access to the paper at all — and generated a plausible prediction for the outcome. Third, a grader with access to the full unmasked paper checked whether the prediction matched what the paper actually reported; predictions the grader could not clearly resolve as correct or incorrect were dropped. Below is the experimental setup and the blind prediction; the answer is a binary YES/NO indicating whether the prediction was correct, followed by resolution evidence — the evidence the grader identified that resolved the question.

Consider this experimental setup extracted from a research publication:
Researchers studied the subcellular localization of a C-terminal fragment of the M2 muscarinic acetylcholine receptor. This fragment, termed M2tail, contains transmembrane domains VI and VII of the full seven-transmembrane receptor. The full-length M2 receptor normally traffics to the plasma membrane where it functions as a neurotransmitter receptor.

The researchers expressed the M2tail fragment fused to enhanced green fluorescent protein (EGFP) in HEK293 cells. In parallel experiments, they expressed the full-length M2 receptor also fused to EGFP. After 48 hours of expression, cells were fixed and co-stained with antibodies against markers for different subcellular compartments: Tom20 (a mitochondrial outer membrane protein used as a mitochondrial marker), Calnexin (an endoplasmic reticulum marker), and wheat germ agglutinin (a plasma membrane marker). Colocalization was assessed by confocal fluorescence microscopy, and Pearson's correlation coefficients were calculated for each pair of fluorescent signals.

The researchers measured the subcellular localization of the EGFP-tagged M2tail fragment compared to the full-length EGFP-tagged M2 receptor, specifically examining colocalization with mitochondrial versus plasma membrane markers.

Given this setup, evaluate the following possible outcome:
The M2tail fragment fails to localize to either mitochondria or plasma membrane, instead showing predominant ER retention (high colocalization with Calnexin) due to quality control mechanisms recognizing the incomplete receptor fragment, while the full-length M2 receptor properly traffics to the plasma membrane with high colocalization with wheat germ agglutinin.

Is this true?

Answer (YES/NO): NO